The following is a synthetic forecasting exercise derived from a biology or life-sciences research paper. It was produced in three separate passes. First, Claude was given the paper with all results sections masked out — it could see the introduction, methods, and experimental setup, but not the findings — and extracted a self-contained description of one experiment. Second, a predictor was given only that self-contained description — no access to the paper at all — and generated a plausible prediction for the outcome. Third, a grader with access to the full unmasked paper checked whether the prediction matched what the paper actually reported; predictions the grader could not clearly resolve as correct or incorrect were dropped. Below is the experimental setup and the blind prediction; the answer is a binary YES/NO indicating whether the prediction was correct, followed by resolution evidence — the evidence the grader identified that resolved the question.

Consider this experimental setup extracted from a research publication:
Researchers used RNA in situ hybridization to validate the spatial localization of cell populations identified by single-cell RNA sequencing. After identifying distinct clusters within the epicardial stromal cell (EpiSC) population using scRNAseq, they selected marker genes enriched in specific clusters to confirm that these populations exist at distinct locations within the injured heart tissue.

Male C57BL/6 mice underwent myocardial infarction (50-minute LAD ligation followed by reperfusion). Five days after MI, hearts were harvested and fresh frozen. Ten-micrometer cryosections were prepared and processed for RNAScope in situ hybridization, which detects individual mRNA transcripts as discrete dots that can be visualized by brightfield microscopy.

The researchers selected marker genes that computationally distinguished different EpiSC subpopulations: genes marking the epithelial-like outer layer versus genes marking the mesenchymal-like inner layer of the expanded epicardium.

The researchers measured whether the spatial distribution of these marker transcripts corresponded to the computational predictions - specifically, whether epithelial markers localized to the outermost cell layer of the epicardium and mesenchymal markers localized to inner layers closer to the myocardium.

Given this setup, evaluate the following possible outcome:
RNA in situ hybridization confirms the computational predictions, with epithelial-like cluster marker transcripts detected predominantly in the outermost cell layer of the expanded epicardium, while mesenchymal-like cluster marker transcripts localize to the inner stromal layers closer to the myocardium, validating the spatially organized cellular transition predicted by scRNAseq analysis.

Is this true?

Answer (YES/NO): NO